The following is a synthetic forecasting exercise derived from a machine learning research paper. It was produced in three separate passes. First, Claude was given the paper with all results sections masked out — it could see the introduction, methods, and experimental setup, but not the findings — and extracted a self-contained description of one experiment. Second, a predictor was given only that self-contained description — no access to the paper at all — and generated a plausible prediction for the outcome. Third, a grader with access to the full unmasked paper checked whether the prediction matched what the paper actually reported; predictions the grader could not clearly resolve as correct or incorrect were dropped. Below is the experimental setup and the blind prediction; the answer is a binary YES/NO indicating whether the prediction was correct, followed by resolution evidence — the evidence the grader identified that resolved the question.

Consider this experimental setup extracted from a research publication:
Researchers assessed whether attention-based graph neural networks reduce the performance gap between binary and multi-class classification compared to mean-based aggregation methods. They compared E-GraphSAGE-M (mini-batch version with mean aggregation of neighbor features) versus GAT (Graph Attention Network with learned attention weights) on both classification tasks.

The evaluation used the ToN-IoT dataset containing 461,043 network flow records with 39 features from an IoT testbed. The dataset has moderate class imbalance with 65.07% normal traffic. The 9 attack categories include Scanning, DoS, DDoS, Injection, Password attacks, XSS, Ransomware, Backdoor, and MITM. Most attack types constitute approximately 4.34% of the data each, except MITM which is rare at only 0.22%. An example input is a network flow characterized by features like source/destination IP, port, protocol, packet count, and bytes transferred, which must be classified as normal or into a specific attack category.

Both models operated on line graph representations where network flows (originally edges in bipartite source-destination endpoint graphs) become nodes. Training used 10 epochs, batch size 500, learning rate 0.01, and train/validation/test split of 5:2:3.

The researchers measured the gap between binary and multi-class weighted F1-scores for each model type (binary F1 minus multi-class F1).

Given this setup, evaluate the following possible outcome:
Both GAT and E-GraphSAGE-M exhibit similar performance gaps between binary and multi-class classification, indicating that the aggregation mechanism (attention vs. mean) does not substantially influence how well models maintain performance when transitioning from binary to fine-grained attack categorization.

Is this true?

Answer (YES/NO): NO